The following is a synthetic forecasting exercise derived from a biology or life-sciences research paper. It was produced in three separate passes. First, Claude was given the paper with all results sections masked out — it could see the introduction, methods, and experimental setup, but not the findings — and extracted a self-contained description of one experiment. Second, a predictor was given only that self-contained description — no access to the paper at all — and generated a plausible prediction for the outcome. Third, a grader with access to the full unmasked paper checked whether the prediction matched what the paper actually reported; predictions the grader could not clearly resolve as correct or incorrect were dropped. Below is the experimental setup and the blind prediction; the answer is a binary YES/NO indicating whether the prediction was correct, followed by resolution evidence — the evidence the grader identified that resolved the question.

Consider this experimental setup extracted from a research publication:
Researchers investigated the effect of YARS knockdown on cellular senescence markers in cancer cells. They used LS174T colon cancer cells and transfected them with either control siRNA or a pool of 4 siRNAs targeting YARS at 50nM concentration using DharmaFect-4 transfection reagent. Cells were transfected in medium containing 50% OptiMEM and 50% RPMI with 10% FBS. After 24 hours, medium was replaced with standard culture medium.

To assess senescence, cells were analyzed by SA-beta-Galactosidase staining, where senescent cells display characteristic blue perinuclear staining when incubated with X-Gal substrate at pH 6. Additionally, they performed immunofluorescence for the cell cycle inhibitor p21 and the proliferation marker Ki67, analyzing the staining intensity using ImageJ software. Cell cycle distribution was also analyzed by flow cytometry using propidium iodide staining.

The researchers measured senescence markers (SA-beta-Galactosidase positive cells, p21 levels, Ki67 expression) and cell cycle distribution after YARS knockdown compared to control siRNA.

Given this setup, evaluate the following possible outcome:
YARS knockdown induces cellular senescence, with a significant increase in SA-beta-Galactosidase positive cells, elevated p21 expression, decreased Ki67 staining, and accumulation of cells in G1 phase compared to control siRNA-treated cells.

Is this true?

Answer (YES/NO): NO